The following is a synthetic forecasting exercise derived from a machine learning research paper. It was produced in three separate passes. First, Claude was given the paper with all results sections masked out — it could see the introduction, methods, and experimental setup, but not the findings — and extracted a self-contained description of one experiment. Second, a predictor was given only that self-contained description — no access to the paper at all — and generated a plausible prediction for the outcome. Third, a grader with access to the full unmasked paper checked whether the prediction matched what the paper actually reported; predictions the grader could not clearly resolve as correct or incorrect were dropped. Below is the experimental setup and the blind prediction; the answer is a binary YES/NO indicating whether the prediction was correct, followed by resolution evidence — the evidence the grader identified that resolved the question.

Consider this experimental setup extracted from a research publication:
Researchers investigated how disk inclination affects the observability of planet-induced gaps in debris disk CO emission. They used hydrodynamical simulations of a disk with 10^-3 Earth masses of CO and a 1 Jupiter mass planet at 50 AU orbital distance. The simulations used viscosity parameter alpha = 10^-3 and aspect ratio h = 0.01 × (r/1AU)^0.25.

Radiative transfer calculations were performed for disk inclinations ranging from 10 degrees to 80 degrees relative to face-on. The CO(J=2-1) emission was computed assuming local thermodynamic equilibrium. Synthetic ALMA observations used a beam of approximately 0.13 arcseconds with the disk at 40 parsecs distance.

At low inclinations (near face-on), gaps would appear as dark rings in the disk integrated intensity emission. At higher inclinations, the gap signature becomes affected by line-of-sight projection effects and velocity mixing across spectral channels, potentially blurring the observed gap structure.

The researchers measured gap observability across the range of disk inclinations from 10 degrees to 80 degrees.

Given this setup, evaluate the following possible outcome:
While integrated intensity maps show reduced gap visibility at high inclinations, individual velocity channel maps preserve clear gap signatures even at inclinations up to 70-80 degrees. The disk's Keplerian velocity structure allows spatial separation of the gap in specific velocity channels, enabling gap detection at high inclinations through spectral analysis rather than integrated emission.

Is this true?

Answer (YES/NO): NO